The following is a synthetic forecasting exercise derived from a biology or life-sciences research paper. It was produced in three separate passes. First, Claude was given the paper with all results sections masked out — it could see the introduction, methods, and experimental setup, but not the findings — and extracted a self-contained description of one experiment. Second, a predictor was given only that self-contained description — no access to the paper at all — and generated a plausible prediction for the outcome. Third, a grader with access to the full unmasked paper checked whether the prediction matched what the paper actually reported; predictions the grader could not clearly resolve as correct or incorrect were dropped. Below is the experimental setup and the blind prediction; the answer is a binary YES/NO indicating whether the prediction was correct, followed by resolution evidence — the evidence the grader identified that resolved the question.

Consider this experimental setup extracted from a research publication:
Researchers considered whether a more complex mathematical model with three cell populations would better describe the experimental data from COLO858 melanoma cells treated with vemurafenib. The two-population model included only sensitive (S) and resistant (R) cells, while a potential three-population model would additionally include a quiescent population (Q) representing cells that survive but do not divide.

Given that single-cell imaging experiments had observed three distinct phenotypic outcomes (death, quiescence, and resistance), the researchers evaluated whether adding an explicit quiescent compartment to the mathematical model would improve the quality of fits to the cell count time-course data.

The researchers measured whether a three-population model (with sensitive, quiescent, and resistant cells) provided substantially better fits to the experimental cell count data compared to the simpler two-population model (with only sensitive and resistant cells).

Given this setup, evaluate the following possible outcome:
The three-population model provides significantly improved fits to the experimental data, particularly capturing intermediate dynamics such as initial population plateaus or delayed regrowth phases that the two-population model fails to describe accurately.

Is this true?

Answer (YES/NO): NO